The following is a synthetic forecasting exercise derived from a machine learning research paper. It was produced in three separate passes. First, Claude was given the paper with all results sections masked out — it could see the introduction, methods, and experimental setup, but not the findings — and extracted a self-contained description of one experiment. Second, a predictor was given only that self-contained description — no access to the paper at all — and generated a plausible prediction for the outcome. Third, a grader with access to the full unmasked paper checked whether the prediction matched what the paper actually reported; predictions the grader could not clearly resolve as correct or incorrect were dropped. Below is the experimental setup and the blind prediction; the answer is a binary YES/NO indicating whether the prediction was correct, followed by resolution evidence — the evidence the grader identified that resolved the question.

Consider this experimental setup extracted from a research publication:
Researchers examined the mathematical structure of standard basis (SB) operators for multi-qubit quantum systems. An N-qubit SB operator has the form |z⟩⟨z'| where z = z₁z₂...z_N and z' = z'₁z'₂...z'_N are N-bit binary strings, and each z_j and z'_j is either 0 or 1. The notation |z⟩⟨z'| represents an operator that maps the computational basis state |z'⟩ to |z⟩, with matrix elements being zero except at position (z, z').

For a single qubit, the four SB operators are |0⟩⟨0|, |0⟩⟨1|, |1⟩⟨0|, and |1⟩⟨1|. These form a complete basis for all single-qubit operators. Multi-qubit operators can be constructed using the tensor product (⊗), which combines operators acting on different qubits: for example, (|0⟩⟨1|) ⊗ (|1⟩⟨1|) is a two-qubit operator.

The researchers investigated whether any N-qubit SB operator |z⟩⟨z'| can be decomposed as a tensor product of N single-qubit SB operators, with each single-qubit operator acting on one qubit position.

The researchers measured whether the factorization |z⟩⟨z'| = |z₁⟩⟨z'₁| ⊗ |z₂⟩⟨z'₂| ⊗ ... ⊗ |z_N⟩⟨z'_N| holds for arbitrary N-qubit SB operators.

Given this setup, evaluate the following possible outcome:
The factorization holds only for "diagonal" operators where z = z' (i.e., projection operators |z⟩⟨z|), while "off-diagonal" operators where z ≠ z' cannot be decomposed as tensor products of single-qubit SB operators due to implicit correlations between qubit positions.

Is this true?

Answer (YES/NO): NO